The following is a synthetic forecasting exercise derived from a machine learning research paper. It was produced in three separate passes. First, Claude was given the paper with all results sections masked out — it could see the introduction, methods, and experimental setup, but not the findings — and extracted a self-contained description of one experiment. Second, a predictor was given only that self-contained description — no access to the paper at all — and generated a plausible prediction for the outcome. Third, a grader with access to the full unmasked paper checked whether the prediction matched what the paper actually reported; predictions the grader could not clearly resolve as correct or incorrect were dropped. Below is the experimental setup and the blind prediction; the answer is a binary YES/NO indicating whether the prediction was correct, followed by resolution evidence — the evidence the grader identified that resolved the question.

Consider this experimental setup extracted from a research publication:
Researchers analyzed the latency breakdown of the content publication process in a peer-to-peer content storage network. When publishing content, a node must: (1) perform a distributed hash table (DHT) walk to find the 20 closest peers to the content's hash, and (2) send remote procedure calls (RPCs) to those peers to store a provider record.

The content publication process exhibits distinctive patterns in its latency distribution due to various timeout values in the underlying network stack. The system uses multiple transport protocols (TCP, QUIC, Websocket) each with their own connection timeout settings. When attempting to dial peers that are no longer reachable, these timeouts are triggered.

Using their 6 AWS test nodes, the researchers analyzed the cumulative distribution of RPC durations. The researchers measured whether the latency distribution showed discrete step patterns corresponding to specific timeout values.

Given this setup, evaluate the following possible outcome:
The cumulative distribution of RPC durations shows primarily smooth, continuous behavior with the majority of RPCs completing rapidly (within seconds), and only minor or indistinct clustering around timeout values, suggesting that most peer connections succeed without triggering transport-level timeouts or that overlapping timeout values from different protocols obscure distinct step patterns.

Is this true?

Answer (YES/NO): NO